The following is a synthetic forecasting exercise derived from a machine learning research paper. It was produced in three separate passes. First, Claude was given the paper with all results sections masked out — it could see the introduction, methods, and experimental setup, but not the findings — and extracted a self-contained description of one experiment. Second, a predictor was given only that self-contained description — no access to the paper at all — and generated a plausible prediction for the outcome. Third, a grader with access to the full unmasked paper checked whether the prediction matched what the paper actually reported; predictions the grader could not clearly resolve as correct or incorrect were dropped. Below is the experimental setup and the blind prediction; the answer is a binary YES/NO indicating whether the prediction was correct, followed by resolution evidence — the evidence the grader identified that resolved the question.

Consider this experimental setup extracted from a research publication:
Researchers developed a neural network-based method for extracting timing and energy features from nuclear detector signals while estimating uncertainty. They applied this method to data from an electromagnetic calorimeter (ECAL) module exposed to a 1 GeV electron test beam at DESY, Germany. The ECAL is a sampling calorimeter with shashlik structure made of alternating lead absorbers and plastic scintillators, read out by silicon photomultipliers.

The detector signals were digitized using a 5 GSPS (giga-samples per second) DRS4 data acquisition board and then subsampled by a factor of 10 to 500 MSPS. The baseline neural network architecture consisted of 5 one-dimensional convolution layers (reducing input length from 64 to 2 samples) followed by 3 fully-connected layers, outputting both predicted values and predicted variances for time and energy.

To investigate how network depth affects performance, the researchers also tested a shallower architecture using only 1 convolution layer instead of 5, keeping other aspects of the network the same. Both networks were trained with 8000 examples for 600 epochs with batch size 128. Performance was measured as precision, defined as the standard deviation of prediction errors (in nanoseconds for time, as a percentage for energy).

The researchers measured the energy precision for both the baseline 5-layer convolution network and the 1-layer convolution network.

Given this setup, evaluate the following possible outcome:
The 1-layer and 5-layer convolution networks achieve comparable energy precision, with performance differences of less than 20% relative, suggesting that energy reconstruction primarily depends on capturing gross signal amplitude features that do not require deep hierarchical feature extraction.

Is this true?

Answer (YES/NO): NO